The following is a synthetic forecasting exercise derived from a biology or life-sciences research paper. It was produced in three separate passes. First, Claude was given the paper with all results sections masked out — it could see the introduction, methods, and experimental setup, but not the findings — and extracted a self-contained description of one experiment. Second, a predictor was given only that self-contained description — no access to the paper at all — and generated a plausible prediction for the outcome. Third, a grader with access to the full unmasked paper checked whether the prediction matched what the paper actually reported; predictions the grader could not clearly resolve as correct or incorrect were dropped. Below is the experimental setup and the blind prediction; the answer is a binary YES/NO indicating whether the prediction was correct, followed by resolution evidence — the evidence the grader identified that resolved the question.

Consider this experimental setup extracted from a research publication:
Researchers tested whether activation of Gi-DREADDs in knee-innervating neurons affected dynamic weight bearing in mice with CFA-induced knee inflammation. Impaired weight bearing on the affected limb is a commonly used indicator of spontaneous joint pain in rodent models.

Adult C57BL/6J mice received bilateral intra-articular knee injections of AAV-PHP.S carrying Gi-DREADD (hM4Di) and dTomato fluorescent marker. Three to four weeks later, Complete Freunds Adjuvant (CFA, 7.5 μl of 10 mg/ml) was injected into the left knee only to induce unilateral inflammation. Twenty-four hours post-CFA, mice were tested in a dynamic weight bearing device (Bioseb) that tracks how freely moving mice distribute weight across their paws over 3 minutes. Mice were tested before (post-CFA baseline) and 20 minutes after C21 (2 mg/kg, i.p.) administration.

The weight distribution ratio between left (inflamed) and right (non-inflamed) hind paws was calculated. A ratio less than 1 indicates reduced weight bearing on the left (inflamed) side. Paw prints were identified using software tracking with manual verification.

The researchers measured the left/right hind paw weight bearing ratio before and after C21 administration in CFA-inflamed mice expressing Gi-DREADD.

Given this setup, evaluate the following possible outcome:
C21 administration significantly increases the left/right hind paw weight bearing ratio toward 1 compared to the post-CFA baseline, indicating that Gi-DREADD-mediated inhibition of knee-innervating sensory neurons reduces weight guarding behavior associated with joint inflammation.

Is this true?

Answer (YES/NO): NO